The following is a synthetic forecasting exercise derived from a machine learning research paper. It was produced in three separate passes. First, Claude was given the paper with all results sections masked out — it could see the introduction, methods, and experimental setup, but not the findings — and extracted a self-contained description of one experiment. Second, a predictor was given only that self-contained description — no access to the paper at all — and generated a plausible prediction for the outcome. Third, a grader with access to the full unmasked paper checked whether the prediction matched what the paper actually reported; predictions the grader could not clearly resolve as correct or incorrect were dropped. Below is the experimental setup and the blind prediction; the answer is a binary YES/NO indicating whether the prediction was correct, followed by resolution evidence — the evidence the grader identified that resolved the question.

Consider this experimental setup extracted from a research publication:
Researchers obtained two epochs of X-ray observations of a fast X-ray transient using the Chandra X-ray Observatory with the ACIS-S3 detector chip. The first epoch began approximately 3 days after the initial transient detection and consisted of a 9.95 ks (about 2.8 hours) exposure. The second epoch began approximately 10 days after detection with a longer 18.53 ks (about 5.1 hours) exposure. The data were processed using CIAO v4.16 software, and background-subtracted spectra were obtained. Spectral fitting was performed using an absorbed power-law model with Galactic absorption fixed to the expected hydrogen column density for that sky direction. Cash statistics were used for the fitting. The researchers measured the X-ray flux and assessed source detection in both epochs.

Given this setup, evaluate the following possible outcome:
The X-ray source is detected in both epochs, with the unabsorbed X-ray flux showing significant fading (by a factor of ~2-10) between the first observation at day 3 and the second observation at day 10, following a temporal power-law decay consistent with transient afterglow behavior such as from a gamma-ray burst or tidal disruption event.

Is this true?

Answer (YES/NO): NO